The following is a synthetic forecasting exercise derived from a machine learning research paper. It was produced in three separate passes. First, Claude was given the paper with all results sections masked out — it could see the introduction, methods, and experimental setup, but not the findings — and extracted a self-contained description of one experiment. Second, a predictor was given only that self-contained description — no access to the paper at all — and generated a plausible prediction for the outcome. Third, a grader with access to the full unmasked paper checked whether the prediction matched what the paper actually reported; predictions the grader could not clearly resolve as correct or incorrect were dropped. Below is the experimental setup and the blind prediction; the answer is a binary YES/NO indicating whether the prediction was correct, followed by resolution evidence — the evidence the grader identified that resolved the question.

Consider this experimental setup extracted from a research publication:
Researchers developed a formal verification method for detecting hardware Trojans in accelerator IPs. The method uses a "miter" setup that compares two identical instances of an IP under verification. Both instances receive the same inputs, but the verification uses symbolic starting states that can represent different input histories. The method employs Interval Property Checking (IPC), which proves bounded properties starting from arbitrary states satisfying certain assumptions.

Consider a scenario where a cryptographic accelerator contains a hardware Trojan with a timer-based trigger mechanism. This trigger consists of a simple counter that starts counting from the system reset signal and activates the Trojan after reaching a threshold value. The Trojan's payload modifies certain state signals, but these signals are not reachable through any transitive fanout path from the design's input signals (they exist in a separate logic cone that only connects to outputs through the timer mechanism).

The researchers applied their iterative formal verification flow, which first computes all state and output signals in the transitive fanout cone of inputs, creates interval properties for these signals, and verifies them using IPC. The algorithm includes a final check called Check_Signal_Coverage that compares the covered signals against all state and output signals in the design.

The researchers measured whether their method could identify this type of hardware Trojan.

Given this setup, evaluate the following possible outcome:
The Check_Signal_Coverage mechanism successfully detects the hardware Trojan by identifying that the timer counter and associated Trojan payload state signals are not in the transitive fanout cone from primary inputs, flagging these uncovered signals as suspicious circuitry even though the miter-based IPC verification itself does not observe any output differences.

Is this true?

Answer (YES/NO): YES